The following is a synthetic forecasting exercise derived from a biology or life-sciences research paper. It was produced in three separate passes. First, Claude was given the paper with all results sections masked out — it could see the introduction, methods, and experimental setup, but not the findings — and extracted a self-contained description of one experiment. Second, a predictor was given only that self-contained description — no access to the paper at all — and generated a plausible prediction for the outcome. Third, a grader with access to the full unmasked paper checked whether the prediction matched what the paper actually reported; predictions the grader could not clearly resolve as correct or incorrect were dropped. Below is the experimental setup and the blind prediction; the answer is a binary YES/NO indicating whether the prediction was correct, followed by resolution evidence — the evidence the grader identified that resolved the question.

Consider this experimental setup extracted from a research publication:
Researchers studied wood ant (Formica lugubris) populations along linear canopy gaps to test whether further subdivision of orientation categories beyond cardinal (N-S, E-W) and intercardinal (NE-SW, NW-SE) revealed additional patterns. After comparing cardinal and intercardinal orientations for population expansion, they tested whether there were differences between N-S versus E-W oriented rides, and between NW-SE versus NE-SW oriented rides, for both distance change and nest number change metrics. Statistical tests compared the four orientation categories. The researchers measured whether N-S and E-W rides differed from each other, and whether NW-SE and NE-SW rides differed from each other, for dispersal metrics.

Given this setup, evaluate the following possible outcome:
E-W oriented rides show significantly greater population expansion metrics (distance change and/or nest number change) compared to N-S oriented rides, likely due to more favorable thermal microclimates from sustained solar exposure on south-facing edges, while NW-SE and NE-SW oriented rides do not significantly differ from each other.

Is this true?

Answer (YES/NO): NO